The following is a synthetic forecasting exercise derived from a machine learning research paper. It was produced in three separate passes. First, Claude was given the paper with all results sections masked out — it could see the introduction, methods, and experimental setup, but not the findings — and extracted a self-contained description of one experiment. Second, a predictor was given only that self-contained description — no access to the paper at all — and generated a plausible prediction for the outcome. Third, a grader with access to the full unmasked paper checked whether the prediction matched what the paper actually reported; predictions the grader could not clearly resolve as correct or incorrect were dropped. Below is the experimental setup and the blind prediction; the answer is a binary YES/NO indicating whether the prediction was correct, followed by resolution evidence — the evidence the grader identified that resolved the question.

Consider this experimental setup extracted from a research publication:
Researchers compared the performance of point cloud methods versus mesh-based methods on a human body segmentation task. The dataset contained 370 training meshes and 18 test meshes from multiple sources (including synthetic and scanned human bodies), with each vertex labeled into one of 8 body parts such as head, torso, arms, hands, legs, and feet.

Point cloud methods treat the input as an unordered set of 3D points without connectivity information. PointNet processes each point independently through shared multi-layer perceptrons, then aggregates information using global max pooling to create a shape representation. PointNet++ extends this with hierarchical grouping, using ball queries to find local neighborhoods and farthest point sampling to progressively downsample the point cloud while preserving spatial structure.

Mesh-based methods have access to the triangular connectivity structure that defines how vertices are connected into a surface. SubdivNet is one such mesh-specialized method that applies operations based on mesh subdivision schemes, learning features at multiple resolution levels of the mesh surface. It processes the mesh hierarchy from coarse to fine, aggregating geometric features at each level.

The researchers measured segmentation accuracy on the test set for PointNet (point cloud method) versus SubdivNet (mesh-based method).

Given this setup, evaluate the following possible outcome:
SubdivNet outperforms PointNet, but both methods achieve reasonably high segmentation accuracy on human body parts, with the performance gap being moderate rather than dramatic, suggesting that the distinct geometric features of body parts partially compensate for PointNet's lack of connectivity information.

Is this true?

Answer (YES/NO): NO